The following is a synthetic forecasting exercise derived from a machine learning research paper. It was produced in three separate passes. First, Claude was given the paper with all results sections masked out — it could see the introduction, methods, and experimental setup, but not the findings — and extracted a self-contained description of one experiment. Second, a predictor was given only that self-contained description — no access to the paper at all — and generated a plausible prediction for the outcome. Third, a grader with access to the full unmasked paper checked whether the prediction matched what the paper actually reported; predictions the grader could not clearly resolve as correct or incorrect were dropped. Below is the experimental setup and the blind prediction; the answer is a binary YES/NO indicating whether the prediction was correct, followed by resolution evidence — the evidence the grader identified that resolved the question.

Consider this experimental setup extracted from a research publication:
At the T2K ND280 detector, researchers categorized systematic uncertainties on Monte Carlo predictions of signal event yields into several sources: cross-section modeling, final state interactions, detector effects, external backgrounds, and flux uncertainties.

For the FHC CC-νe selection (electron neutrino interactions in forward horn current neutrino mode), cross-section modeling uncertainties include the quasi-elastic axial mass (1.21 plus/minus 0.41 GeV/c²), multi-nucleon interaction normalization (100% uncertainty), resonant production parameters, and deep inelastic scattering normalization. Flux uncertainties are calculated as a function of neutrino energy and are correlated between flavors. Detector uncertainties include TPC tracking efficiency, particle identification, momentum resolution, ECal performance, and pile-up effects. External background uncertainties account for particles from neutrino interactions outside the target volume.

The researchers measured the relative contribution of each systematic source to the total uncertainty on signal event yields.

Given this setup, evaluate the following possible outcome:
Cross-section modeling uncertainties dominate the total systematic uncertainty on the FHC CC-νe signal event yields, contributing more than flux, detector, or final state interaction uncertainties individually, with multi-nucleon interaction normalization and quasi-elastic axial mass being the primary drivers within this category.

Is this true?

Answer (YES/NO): YES